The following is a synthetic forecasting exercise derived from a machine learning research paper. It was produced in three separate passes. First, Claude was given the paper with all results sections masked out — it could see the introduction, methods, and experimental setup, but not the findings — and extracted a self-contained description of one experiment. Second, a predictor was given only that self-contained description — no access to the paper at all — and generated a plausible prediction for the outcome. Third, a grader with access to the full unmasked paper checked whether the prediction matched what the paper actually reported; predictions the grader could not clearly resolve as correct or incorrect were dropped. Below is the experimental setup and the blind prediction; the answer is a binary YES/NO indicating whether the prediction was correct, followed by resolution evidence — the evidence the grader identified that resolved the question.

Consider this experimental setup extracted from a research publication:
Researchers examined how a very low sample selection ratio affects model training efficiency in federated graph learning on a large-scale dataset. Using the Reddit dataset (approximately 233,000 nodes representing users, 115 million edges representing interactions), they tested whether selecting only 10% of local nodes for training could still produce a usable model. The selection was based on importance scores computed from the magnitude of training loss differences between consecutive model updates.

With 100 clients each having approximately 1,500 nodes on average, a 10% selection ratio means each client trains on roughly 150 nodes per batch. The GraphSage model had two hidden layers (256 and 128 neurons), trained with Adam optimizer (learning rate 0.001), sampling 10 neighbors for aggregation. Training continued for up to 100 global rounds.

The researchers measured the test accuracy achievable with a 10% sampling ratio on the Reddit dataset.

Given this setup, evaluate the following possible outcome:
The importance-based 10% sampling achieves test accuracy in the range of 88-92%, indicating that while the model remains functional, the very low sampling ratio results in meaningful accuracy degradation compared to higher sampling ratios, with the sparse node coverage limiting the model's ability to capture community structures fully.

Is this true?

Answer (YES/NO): NO